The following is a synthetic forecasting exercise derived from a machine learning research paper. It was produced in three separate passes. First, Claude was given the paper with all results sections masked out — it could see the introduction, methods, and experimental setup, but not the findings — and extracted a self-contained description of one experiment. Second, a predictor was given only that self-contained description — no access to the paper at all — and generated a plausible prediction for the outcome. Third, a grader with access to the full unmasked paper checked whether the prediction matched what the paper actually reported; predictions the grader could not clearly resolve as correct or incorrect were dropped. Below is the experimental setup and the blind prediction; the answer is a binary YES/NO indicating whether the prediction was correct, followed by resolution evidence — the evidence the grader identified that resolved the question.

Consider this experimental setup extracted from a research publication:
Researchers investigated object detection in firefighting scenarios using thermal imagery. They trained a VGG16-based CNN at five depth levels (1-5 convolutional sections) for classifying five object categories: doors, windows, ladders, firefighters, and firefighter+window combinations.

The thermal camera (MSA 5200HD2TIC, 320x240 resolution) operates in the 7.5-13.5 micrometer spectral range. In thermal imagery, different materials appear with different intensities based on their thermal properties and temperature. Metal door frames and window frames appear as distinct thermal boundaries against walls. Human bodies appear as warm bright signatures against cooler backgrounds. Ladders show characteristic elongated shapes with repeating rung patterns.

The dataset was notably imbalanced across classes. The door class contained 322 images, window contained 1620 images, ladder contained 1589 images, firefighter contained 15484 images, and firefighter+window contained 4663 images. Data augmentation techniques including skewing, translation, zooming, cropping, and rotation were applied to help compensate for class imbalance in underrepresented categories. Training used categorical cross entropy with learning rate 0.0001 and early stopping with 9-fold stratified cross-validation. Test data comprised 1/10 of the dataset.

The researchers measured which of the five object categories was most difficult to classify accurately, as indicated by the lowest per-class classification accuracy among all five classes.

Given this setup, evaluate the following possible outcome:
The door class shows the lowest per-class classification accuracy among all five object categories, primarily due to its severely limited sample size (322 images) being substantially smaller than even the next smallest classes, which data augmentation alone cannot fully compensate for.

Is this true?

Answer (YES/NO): YES